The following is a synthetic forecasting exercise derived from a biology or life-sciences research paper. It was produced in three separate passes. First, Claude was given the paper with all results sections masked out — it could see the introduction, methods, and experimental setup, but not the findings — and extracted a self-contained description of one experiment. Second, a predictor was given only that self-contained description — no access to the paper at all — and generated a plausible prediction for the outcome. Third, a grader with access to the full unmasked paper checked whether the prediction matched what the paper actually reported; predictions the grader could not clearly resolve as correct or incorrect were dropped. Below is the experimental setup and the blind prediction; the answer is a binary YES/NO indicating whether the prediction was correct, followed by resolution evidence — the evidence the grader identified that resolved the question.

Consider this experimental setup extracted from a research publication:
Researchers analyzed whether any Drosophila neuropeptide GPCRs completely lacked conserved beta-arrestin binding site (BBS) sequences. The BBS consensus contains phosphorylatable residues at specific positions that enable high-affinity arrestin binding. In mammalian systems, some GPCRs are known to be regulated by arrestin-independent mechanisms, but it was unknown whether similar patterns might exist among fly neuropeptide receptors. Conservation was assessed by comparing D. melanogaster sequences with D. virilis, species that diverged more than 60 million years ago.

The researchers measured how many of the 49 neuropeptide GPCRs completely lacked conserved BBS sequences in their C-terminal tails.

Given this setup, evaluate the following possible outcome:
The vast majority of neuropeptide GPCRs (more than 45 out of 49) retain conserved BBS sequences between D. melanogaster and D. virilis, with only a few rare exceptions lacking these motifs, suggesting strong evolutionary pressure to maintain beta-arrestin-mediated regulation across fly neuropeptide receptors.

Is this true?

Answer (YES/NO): NO